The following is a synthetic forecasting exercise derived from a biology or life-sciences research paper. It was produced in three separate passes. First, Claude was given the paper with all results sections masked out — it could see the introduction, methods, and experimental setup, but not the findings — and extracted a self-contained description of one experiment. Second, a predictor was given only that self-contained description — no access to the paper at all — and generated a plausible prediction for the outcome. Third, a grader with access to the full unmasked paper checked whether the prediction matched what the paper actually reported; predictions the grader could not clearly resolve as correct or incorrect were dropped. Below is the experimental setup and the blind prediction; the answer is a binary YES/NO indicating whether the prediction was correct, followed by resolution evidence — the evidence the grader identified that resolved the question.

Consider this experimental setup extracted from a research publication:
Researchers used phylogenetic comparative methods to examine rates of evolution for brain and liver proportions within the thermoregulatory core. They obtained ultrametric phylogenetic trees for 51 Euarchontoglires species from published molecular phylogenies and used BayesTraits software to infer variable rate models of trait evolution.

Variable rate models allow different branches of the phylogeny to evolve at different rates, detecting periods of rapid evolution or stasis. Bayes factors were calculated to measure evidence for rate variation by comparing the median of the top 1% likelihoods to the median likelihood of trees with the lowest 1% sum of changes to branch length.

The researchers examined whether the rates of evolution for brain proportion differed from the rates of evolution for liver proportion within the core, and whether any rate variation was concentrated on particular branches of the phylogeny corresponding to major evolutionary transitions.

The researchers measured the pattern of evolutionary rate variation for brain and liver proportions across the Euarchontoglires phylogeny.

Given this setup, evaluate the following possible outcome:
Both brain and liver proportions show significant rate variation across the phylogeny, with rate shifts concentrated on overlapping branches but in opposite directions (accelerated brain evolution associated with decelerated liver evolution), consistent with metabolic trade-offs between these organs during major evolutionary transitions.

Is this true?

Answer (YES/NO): NO